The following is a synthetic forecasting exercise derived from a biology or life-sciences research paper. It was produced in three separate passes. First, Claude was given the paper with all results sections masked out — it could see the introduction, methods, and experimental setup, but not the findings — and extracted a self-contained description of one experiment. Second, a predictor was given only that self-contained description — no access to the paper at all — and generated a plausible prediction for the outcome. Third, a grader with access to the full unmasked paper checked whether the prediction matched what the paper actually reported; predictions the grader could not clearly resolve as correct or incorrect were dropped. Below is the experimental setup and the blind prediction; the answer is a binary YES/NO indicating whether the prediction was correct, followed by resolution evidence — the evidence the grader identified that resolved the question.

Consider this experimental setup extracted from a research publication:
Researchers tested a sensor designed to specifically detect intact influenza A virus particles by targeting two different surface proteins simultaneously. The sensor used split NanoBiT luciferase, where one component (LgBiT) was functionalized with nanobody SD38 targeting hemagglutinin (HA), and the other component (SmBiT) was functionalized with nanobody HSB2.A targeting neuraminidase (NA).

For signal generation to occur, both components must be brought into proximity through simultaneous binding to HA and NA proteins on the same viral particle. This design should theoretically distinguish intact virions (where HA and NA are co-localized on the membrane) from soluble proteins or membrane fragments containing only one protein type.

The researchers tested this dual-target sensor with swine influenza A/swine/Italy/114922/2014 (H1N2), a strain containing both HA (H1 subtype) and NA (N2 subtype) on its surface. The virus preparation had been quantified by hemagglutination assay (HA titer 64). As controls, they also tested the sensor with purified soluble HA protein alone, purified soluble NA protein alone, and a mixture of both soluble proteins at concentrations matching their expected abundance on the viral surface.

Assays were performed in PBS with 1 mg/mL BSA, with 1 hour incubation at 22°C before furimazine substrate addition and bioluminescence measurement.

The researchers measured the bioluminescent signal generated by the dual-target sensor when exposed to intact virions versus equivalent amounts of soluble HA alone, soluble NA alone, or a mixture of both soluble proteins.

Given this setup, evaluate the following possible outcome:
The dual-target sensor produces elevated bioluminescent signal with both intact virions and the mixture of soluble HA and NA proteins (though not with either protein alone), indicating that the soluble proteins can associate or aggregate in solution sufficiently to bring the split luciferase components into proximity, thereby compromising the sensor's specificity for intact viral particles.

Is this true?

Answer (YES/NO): NO